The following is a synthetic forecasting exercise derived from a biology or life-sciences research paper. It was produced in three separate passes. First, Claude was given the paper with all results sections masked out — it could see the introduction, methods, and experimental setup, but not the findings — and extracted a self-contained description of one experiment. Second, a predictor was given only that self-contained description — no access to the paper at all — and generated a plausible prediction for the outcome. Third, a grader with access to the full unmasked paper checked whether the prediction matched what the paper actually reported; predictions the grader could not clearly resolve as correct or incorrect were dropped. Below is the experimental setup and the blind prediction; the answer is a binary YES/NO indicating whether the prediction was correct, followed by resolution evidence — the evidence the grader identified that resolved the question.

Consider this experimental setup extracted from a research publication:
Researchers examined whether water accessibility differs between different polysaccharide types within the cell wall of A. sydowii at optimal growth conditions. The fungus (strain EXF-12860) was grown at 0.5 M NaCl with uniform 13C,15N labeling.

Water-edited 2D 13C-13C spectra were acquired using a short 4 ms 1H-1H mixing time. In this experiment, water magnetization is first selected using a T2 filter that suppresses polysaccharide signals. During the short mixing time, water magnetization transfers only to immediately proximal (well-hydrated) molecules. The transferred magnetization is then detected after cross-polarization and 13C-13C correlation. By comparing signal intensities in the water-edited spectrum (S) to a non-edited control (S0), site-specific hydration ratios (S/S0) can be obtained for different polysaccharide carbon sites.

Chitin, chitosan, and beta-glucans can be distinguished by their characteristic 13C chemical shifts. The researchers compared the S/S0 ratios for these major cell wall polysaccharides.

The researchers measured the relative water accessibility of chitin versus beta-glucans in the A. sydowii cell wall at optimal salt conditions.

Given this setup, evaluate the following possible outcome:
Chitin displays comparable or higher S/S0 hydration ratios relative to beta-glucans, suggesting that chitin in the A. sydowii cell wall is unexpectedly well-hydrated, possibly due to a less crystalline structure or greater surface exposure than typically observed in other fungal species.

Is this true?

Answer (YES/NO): NO